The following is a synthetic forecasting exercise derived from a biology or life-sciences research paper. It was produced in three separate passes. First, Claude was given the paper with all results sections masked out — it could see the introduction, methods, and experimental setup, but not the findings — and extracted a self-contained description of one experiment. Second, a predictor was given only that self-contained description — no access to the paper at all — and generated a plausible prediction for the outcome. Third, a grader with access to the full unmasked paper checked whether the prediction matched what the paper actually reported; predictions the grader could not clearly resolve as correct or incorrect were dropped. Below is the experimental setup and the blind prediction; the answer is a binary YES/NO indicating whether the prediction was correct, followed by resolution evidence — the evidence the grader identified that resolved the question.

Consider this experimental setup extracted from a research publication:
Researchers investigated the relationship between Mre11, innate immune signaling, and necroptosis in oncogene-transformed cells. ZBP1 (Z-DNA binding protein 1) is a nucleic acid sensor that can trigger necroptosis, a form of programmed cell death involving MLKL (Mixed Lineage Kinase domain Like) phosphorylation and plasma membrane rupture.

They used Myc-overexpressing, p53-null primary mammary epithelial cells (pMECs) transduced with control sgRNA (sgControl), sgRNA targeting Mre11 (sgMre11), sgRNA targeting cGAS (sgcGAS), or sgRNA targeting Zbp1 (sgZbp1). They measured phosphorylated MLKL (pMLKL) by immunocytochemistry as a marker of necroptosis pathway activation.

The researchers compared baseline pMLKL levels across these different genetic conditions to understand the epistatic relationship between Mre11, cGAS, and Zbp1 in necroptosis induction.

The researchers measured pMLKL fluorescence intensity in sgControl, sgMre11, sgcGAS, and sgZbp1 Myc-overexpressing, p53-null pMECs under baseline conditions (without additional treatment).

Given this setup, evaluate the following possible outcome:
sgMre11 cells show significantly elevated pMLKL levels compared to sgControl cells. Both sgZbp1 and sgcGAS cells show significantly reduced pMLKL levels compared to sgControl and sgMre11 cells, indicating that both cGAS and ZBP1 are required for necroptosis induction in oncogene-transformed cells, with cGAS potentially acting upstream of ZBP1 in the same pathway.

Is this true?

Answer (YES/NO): NO